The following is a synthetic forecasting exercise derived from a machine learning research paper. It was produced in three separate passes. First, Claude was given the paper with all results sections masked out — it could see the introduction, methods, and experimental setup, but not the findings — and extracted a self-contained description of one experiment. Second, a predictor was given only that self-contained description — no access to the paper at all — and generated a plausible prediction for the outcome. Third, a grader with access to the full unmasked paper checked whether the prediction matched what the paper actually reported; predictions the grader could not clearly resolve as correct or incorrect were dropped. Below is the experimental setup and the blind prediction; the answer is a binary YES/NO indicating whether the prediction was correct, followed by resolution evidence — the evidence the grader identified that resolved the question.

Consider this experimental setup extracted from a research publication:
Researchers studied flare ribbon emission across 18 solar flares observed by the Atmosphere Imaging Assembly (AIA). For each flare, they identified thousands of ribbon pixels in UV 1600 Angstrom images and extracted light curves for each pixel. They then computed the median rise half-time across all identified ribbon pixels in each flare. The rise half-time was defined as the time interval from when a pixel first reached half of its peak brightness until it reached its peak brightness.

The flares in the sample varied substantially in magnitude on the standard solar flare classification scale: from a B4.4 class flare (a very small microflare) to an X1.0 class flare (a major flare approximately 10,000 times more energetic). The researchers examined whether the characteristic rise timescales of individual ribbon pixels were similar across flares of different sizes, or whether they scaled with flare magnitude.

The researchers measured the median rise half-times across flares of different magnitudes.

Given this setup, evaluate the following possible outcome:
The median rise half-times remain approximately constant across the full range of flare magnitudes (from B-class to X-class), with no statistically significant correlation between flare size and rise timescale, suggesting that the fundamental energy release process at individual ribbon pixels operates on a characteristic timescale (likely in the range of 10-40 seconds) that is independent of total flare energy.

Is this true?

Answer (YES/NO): NO